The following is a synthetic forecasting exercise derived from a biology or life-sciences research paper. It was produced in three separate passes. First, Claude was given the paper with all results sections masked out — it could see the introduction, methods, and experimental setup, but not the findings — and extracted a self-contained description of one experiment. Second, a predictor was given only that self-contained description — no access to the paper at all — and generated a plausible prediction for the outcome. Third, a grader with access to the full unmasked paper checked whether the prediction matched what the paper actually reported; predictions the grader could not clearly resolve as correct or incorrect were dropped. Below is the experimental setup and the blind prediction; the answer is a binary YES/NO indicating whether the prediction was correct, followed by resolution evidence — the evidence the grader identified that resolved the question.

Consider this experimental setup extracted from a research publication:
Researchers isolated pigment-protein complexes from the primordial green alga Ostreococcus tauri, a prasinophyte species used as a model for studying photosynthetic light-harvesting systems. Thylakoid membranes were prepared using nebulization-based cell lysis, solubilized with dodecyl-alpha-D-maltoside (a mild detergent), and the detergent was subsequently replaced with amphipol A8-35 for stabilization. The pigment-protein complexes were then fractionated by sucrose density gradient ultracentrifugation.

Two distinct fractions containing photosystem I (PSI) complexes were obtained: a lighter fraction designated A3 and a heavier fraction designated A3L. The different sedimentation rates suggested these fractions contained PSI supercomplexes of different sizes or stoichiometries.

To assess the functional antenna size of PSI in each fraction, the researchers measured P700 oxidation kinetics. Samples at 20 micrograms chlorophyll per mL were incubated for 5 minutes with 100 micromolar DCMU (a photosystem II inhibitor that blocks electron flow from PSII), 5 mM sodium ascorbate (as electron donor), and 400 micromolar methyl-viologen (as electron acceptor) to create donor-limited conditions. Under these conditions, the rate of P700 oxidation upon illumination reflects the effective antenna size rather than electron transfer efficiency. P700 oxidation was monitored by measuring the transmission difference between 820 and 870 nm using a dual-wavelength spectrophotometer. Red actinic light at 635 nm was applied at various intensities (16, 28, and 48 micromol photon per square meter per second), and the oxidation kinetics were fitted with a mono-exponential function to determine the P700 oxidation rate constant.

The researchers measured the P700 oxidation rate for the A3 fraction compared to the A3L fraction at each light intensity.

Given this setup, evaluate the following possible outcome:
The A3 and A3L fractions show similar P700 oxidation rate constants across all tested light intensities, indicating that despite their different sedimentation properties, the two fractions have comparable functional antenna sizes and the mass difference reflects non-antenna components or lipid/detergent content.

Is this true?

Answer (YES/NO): NO